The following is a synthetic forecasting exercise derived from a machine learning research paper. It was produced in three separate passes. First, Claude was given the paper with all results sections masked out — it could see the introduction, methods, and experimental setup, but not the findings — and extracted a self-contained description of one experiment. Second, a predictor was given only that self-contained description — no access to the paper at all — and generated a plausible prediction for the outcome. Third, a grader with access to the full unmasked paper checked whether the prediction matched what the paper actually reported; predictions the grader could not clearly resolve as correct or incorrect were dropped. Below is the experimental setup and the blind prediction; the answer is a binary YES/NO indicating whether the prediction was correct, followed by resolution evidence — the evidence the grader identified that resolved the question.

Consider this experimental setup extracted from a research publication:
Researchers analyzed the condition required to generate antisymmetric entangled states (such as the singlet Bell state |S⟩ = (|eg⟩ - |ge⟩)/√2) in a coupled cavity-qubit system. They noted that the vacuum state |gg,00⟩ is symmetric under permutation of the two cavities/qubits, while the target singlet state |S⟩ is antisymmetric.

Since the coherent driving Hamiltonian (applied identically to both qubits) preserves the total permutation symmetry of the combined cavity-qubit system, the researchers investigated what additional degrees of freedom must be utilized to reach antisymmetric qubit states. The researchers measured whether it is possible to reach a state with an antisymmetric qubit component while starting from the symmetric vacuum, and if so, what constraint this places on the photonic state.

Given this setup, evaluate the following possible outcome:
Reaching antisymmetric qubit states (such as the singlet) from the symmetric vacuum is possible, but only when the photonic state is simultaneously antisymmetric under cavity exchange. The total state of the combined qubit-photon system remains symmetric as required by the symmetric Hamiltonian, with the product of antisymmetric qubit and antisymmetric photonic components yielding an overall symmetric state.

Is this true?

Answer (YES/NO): YES